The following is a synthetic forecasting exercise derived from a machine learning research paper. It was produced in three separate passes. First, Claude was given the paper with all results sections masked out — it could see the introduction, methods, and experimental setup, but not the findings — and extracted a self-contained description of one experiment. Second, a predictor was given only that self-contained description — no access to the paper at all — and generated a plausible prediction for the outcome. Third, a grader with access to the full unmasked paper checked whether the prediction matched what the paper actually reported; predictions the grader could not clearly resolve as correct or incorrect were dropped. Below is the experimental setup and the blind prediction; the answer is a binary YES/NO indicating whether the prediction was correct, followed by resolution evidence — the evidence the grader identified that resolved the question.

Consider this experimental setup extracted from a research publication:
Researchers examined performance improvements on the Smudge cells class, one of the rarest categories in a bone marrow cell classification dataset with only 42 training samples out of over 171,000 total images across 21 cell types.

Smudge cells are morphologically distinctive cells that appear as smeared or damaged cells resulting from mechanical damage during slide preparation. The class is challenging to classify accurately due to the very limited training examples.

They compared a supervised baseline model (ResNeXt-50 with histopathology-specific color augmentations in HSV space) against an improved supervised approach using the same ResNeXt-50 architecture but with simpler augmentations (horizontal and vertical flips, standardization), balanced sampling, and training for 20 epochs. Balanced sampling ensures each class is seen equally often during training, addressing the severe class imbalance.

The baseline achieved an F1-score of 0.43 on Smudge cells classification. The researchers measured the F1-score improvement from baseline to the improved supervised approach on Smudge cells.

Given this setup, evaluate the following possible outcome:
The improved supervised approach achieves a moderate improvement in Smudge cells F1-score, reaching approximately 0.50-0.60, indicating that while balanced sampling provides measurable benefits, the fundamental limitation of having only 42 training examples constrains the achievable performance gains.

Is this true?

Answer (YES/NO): NO